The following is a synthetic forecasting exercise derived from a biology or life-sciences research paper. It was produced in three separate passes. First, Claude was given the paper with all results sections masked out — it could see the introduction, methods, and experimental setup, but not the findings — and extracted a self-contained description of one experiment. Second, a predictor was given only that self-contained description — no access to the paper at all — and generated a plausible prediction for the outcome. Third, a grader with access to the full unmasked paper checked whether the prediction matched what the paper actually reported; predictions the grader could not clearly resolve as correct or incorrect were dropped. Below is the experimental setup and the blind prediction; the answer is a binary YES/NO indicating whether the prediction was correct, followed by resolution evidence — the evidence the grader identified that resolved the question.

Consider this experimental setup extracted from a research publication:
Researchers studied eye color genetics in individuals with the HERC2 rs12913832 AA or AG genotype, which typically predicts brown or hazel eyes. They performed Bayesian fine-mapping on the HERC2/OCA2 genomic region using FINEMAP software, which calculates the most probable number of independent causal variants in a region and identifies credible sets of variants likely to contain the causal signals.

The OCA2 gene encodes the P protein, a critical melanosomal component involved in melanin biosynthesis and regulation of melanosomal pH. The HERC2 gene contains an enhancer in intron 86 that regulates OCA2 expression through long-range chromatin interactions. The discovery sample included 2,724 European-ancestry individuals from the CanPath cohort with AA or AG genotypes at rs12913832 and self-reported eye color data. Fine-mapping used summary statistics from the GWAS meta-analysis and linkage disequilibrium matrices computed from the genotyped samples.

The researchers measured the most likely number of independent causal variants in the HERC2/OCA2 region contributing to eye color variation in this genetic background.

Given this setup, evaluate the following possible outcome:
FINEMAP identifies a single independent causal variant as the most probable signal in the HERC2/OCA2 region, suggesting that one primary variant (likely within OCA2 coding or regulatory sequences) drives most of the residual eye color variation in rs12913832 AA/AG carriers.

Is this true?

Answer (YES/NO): NO